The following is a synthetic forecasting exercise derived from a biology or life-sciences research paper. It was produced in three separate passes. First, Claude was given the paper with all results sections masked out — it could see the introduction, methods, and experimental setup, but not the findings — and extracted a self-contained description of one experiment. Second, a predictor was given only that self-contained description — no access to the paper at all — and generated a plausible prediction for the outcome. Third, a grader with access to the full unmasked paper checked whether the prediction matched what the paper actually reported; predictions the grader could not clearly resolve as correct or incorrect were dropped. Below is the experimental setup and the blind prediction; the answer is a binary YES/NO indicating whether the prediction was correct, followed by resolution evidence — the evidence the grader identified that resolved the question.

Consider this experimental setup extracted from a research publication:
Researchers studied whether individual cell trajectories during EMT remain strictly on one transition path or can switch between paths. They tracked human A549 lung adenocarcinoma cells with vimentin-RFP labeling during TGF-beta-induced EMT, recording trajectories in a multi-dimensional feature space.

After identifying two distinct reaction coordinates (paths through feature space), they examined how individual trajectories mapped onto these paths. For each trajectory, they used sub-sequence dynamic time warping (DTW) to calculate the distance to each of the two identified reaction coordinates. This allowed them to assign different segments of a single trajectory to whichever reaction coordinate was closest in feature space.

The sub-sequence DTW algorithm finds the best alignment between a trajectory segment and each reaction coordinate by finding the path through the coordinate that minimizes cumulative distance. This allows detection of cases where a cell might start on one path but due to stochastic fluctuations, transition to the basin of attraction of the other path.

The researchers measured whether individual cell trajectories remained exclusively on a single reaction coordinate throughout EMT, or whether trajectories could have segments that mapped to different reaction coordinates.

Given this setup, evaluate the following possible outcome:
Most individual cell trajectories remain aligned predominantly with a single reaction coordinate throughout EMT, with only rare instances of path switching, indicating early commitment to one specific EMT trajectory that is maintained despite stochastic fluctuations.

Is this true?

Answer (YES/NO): NO